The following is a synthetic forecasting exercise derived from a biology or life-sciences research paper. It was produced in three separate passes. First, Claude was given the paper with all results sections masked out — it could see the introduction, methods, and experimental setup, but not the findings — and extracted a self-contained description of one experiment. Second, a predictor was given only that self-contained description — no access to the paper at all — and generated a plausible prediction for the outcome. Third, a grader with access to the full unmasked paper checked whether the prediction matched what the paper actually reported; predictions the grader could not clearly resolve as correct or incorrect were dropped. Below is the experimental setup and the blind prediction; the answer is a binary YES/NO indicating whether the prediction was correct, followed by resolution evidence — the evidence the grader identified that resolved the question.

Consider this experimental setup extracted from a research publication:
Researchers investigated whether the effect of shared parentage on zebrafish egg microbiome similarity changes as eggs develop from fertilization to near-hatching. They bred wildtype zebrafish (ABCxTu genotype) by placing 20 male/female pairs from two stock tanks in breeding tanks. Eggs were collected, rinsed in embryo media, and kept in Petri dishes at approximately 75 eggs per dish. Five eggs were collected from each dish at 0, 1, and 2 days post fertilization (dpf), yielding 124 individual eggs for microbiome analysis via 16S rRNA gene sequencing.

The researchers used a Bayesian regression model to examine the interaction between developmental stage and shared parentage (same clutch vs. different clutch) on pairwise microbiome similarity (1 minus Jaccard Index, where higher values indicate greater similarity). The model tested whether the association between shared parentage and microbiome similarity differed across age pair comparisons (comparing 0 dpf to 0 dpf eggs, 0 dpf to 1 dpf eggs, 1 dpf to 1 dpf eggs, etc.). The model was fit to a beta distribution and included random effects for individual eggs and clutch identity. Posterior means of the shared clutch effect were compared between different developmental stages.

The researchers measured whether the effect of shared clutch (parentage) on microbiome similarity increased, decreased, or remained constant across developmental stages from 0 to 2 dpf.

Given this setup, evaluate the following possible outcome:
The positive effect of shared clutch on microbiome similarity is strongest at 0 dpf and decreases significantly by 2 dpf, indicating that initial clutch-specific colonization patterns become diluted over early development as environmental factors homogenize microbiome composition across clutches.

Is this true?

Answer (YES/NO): YES